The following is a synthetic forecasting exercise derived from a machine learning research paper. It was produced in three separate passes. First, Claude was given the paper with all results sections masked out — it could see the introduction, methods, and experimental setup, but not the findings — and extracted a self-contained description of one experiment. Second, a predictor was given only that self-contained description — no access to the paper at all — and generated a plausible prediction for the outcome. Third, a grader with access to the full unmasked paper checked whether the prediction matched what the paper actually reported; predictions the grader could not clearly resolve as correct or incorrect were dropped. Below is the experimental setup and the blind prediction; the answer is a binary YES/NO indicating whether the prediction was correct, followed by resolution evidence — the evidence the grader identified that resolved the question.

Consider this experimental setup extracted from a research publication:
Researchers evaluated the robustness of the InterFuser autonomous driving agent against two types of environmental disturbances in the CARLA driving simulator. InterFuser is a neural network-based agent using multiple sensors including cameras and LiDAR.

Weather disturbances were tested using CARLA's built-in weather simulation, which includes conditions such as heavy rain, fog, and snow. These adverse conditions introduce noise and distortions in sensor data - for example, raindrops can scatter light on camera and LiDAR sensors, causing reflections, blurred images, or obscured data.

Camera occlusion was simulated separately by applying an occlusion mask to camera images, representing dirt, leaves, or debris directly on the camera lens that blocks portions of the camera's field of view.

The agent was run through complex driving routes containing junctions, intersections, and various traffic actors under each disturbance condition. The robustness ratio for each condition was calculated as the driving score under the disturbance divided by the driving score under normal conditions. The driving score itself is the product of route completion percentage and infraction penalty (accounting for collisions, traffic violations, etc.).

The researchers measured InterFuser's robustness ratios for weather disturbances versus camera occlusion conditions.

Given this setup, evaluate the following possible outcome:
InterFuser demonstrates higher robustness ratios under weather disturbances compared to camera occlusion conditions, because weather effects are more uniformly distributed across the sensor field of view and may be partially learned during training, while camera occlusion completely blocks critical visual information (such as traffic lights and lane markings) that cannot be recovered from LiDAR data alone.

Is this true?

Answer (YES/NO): NO